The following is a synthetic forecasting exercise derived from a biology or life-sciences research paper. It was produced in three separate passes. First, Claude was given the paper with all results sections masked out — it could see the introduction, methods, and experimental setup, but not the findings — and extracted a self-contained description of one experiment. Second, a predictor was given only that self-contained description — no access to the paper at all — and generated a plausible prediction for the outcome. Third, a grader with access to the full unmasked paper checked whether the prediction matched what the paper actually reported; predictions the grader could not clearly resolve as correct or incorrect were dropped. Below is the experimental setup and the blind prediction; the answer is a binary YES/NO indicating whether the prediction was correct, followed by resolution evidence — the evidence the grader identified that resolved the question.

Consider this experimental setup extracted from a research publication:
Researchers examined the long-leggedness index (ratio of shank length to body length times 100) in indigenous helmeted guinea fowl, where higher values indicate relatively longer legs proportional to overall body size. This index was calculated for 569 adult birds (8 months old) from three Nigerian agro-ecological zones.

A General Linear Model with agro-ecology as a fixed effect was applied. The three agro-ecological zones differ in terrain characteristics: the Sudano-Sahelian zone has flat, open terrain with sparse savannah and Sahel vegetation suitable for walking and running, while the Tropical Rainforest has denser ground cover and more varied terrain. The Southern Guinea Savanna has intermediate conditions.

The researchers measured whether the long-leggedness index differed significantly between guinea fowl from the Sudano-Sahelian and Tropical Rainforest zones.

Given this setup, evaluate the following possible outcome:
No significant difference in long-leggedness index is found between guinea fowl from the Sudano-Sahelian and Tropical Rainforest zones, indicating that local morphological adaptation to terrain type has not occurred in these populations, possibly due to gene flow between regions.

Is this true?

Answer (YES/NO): YES